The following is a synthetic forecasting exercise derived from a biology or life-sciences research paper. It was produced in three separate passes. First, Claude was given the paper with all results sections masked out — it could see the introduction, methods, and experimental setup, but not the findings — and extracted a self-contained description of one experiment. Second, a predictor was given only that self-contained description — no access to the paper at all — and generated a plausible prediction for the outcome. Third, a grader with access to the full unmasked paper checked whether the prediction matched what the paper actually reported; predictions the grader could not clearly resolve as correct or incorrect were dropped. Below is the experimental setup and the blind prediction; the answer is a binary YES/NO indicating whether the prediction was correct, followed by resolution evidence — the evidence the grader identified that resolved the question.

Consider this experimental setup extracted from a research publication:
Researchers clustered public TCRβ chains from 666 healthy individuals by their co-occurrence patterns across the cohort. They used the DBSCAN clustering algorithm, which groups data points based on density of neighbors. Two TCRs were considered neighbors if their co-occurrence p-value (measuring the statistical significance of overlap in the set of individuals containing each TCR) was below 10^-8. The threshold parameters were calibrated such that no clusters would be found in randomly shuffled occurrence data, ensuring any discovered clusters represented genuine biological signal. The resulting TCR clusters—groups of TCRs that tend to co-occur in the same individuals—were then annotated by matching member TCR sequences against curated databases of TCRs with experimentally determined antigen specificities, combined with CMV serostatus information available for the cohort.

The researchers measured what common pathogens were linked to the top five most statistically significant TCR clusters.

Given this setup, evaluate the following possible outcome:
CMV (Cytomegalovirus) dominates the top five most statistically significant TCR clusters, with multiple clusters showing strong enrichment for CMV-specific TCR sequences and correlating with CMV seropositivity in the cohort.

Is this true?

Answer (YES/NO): NO